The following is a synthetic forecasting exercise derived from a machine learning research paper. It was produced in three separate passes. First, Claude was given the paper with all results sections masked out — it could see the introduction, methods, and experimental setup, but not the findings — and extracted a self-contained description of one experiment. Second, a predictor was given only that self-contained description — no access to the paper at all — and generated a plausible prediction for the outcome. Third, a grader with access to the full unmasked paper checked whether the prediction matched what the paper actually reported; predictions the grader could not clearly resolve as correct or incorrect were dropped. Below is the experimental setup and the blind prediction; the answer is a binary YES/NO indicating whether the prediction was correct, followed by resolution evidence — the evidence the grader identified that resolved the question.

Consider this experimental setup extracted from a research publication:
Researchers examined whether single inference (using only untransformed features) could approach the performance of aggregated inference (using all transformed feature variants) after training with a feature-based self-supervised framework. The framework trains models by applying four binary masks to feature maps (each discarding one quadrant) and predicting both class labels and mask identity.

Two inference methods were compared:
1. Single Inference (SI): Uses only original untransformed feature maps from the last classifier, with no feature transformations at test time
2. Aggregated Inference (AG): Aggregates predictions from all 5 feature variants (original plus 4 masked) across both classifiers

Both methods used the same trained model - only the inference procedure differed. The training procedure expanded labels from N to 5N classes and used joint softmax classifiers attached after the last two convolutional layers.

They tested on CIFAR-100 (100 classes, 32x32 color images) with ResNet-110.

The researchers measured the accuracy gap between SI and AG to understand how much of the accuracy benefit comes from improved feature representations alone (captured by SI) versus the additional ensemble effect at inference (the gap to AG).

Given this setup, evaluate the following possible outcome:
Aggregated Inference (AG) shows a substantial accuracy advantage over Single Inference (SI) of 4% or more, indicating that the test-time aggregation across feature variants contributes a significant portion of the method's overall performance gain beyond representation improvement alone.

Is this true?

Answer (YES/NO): NO